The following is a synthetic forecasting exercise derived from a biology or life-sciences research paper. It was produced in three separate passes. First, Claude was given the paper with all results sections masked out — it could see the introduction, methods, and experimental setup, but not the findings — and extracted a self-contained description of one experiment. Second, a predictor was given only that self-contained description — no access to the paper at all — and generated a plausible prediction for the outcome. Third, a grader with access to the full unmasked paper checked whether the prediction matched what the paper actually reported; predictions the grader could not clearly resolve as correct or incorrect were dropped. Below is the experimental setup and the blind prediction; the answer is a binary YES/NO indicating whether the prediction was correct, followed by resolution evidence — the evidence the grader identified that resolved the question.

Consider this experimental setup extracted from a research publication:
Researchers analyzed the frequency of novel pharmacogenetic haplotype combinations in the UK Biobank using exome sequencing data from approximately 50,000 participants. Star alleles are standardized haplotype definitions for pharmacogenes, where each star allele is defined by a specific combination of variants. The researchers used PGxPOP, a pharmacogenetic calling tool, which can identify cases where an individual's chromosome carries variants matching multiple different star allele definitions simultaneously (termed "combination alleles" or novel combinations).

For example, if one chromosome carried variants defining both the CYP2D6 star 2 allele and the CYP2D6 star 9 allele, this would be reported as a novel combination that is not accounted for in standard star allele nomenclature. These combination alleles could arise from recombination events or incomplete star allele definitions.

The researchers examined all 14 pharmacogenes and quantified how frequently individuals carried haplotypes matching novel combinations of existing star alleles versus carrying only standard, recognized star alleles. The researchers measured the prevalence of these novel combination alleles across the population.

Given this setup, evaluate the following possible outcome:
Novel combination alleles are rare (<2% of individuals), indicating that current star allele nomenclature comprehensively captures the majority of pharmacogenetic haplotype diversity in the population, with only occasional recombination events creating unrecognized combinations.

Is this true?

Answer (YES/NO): NO